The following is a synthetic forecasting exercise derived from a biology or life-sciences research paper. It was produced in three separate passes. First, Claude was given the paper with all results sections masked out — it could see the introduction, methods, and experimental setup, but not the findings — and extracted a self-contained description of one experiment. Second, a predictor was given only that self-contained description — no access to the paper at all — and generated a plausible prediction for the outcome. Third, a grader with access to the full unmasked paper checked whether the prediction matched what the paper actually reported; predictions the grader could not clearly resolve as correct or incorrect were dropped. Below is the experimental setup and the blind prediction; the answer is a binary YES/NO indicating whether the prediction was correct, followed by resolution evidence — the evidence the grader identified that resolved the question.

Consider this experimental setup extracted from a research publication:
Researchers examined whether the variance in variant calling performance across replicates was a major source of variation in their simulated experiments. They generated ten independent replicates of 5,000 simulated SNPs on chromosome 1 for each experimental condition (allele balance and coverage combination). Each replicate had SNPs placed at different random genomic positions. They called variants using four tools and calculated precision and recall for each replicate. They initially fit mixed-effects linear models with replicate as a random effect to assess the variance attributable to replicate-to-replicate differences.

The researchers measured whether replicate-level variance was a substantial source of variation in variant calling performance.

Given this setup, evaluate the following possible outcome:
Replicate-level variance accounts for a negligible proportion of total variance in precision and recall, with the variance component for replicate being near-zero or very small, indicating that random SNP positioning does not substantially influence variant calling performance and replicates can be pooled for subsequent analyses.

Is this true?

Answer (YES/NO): YES